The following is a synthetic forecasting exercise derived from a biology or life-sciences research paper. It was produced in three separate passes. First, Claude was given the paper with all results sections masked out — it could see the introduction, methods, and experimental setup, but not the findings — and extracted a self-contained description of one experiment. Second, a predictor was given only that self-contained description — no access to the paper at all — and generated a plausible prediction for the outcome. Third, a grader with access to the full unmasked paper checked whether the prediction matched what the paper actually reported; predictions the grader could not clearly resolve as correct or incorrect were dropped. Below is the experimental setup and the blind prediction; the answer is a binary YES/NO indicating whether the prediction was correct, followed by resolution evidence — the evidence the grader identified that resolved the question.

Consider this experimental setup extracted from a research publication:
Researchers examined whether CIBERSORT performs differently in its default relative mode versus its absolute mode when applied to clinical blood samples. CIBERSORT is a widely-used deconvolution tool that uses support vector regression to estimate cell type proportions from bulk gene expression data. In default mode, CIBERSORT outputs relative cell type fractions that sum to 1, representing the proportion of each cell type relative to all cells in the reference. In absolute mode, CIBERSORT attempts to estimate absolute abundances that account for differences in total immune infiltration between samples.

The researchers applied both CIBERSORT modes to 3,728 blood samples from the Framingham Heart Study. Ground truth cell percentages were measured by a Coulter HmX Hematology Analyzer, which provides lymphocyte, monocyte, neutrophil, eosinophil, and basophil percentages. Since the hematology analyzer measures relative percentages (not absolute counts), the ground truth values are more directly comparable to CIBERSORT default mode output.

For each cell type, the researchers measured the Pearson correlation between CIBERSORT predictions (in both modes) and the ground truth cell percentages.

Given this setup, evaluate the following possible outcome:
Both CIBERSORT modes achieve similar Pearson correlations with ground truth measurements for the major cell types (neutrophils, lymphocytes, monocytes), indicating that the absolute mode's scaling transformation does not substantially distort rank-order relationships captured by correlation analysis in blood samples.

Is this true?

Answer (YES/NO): YES